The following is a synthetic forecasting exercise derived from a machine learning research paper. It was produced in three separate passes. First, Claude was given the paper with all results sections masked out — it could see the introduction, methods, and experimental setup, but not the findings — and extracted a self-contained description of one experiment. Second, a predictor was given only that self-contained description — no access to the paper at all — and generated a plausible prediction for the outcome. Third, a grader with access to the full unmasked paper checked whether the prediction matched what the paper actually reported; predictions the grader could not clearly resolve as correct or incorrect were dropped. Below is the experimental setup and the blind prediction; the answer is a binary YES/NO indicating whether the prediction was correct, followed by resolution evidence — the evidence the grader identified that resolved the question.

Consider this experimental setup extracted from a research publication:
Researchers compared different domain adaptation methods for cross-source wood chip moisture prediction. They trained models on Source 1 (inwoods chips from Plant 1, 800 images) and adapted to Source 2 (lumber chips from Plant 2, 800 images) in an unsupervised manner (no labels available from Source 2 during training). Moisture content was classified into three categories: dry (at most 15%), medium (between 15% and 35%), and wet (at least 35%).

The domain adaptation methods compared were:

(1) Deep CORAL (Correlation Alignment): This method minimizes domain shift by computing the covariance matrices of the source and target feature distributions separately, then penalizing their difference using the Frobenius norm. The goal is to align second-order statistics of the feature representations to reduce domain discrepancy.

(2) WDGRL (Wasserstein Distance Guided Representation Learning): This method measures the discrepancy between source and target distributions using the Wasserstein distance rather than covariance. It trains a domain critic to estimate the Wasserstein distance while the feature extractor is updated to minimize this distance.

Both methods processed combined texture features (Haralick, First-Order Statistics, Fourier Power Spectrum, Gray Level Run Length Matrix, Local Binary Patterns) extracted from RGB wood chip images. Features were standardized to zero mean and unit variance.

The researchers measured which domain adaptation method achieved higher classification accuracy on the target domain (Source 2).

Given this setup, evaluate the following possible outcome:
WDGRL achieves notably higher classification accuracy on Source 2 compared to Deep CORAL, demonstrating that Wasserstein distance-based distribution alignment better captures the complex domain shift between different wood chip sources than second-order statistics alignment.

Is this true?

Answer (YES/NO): YES